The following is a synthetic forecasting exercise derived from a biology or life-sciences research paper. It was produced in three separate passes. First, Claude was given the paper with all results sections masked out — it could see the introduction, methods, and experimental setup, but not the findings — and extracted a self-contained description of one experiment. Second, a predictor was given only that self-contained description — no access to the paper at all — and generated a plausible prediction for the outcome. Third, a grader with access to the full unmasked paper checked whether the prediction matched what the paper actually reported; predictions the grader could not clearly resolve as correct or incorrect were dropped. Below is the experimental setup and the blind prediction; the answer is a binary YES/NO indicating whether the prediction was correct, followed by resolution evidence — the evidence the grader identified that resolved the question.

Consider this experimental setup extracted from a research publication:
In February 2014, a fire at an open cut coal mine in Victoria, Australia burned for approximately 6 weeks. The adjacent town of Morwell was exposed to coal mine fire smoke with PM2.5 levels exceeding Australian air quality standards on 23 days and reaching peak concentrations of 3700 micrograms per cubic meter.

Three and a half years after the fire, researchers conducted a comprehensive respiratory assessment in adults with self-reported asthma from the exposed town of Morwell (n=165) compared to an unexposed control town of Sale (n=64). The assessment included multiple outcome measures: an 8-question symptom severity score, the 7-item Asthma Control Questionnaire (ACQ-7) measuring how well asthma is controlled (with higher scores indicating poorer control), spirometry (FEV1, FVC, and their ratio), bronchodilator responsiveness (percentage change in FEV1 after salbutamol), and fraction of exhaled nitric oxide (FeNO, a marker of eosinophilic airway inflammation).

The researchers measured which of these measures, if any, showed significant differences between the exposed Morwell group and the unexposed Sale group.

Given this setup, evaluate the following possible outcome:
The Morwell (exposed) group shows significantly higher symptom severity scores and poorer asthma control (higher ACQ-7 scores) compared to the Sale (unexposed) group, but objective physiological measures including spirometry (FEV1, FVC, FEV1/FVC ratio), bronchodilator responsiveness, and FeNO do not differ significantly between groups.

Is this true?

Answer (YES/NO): NO